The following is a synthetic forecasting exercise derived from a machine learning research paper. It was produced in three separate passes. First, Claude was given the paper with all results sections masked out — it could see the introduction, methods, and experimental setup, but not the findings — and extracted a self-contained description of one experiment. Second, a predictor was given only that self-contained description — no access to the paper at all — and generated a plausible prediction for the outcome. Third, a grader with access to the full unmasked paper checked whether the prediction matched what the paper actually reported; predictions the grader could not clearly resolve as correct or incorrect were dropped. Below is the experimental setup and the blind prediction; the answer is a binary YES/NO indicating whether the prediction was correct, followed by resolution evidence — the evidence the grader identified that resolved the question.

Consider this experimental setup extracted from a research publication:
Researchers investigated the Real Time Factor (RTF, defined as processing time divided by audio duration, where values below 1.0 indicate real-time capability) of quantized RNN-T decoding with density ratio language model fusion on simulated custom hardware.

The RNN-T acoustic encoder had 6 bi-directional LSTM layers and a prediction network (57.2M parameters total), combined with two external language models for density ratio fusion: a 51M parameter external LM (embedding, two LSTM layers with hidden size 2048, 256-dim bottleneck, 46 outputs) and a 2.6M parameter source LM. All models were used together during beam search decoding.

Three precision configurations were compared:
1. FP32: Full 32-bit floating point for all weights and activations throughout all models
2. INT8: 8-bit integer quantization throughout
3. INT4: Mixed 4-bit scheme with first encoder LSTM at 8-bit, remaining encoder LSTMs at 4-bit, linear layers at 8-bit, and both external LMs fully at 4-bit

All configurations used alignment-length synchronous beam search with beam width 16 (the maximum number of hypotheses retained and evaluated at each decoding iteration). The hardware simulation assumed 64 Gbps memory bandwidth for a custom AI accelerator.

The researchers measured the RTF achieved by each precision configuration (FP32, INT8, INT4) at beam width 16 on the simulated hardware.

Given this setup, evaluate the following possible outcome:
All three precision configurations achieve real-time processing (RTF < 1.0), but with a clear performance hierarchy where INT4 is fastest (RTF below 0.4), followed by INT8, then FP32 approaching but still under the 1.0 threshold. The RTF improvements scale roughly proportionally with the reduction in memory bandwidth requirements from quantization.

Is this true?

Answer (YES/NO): NO